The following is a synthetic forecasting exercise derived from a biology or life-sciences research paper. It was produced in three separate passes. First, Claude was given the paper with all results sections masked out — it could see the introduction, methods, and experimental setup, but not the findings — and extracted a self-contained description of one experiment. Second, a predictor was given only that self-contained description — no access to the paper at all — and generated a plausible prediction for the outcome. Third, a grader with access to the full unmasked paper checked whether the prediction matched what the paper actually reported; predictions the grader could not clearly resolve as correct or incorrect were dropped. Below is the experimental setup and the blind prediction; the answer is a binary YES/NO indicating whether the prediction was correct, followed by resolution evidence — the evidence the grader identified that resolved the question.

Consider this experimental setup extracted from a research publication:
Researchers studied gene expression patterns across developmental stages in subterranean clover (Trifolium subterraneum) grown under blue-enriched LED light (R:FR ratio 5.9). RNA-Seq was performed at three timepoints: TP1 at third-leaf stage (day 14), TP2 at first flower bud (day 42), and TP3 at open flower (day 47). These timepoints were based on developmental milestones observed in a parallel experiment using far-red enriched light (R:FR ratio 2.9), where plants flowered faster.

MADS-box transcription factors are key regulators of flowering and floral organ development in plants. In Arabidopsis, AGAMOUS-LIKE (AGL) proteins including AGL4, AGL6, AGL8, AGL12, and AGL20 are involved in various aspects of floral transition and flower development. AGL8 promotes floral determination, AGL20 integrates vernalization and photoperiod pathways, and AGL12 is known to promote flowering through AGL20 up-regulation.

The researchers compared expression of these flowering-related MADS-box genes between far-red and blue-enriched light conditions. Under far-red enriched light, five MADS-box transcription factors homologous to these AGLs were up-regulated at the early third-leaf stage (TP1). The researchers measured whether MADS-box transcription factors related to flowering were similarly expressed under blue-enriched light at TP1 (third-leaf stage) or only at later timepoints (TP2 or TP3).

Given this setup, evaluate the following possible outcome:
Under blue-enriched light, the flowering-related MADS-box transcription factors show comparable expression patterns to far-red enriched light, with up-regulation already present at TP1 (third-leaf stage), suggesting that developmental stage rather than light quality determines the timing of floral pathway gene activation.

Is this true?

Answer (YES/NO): NO